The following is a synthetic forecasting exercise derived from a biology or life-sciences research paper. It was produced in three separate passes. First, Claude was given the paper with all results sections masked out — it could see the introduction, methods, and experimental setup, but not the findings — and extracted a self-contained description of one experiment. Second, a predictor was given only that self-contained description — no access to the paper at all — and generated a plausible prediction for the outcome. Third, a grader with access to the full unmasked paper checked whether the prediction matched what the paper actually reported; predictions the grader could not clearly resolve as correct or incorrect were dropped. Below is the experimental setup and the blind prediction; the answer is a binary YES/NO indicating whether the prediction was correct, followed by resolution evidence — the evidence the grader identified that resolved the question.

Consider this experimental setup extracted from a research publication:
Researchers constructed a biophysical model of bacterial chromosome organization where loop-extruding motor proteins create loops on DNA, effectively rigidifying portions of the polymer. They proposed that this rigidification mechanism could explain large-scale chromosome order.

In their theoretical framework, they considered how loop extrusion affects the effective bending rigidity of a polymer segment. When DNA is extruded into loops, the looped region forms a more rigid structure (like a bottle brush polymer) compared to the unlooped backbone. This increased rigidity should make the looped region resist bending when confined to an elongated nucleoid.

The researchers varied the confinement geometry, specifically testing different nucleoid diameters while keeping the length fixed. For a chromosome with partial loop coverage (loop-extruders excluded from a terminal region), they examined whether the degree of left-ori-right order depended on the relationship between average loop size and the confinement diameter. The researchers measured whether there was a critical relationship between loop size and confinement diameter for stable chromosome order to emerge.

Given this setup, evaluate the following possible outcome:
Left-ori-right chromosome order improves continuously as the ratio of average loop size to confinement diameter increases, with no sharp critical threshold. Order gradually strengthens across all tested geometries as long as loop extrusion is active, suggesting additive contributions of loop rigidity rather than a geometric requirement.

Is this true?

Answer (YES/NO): NO